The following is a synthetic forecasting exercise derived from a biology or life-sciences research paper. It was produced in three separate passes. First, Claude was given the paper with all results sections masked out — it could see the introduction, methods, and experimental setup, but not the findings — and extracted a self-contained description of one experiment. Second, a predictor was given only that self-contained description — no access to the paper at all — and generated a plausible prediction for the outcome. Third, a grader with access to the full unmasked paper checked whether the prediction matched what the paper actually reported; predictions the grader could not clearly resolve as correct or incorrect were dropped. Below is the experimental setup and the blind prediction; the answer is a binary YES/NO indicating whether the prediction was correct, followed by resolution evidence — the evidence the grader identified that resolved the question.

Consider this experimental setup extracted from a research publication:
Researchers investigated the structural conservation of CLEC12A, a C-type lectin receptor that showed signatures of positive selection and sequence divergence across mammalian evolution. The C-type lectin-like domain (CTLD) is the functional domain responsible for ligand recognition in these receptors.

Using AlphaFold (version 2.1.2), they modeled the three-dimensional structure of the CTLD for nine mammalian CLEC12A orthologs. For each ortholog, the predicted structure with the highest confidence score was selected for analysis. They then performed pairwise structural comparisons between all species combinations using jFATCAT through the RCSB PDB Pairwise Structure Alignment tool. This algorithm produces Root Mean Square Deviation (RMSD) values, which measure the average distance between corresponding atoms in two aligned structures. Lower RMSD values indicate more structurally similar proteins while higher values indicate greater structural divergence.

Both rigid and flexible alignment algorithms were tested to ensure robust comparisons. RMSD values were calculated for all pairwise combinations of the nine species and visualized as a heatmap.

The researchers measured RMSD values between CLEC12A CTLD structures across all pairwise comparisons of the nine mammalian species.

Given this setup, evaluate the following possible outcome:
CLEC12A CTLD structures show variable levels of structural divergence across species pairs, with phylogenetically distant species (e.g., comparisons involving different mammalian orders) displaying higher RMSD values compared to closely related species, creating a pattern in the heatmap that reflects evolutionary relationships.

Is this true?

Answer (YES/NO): NO